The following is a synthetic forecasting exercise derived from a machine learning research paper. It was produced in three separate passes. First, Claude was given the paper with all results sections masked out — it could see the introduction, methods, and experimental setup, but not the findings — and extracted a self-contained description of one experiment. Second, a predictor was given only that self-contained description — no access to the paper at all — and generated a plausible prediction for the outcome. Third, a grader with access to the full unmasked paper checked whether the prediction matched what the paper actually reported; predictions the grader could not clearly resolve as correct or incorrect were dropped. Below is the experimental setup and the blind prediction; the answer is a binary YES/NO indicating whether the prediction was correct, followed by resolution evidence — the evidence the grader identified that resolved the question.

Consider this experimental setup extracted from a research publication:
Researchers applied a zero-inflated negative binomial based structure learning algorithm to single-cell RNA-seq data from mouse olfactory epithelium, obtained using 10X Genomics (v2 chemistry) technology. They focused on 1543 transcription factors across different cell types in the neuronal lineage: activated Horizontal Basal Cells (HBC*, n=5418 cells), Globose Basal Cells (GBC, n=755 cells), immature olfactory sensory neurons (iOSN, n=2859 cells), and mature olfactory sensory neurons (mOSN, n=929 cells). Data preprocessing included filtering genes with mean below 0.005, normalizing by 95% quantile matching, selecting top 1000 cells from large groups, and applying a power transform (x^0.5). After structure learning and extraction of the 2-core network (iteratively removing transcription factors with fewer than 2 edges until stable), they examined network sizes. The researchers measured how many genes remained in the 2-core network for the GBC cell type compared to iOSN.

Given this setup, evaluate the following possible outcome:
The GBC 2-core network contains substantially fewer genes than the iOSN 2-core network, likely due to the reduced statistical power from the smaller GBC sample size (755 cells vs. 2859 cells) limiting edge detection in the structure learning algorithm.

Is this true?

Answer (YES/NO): NO